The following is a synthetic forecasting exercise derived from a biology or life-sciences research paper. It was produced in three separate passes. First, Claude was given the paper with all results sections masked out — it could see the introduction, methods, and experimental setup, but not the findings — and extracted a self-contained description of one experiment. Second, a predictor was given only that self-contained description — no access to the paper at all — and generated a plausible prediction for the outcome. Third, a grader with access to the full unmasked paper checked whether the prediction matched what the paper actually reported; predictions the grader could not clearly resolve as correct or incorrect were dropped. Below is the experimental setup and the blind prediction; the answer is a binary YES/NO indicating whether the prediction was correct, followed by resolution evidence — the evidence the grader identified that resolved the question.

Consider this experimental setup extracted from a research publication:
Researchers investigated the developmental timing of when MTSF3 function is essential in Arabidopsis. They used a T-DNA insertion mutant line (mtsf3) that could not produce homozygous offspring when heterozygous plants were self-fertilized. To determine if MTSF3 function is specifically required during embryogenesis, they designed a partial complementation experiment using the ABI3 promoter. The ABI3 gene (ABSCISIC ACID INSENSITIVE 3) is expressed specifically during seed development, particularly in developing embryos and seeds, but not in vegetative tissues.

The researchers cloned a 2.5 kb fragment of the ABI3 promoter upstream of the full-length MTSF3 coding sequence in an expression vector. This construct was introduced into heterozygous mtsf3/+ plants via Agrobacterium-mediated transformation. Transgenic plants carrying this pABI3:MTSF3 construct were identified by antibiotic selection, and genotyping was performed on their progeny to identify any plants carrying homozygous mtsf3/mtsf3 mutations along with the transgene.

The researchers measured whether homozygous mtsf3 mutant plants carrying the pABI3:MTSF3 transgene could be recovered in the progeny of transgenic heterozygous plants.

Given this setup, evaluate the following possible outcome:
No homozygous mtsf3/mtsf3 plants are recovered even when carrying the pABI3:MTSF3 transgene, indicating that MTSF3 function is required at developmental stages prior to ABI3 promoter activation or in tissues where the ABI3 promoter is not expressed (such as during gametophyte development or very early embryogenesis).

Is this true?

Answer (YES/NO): NO